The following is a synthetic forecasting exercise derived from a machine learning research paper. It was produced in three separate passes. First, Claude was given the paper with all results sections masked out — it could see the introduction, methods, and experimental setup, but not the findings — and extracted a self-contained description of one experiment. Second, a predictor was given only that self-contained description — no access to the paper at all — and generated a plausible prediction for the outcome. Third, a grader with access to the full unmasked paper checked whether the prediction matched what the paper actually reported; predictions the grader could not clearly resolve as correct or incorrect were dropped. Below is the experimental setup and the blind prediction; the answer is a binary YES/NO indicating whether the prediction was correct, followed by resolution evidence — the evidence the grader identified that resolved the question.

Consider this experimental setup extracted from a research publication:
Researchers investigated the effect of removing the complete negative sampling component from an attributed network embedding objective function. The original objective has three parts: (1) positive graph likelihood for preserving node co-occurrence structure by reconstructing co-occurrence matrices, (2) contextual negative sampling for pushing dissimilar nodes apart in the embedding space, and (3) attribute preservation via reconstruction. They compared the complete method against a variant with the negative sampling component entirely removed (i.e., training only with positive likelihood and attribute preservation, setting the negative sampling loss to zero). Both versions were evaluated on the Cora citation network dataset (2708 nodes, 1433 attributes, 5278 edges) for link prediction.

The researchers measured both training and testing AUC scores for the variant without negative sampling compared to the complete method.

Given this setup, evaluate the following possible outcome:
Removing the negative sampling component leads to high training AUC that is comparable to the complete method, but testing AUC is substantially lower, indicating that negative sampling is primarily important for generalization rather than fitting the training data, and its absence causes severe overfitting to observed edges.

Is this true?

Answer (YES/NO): NO